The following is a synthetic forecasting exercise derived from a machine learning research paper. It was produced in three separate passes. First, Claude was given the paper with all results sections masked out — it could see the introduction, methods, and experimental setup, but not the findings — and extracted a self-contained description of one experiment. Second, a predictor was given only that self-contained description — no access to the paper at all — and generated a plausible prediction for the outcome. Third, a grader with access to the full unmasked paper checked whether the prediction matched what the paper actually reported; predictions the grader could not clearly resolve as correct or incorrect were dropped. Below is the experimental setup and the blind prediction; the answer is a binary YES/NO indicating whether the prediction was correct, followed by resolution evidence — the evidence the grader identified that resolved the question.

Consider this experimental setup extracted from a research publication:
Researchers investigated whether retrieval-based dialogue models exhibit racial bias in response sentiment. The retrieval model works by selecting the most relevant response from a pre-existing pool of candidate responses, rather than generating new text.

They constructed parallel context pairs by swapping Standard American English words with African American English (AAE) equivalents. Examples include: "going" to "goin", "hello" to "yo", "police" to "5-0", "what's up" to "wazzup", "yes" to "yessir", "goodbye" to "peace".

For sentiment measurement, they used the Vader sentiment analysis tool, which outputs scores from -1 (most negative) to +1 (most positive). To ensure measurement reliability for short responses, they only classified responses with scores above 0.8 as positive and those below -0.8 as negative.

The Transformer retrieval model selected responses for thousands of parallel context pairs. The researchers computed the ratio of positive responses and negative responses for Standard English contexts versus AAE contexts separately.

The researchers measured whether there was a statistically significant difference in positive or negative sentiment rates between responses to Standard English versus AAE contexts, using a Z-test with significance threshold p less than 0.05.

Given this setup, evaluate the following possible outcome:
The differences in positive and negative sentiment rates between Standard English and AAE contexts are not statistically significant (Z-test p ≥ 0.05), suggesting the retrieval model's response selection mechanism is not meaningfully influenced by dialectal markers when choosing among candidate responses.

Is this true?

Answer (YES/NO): NO